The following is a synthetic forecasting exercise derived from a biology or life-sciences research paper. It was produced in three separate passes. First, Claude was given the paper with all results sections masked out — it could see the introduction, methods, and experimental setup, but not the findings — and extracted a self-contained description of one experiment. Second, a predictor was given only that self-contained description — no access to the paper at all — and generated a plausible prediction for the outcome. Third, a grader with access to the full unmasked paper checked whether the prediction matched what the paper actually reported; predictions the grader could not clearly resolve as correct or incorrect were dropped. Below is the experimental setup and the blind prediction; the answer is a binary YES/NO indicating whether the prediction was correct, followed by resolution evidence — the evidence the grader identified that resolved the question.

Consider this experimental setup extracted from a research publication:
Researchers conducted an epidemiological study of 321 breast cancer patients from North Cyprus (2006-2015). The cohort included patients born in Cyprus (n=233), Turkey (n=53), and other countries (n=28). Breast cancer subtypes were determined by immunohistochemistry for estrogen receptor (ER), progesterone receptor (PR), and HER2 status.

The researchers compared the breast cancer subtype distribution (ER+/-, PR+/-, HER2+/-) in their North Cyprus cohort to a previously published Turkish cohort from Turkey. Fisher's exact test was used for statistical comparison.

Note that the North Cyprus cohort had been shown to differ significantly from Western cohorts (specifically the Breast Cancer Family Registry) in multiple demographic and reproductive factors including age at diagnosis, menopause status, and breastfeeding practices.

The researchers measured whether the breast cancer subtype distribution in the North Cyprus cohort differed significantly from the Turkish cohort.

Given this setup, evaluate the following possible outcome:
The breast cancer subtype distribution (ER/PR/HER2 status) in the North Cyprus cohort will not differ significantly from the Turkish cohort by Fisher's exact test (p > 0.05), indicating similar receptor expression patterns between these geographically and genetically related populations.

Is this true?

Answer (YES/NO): YES